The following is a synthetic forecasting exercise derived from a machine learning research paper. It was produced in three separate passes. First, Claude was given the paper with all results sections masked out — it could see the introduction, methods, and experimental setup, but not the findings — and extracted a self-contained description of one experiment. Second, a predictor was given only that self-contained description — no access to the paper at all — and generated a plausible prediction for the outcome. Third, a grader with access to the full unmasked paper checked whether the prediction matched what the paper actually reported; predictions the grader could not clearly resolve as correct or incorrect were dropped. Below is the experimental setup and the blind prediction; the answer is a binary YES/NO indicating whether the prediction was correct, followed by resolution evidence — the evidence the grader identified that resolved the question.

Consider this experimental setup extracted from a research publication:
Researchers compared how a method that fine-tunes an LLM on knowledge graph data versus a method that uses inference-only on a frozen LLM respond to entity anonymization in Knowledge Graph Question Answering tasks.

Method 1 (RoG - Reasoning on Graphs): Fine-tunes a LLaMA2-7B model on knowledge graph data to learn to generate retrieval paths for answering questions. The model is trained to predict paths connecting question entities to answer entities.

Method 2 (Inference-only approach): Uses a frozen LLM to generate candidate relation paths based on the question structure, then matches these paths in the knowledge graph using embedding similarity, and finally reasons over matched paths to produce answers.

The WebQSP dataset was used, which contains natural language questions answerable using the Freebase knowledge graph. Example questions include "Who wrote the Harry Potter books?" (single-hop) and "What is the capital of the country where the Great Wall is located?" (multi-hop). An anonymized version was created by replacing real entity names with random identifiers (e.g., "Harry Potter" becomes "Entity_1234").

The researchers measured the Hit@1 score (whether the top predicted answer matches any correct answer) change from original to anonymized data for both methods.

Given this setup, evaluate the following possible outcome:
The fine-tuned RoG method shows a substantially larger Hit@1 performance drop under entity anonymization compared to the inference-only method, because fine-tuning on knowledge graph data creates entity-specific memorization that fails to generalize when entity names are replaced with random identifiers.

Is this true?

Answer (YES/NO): YES